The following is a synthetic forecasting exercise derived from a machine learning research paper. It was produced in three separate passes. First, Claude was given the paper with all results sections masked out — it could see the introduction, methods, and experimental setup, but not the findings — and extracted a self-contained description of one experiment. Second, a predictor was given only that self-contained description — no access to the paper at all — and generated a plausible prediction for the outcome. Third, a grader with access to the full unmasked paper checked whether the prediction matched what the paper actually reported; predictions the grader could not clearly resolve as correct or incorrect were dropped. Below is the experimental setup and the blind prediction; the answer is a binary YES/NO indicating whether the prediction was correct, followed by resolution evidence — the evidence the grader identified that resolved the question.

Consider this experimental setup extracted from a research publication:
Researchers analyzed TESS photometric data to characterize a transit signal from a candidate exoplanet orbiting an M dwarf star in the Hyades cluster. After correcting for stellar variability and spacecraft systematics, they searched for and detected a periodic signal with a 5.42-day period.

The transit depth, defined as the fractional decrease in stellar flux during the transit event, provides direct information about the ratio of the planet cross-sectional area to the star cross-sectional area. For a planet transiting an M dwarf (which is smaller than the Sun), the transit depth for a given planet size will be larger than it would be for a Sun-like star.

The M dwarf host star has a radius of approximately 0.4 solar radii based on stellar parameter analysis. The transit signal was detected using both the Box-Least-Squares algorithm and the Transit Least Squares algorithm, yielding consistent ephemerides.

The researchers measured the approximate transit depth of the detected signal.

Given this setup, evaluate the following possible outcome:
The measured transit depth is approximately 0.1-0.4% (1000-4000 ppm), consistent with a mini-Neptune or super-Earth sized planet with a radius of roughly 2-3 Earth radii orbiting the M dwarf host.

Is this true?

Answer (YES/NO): YES